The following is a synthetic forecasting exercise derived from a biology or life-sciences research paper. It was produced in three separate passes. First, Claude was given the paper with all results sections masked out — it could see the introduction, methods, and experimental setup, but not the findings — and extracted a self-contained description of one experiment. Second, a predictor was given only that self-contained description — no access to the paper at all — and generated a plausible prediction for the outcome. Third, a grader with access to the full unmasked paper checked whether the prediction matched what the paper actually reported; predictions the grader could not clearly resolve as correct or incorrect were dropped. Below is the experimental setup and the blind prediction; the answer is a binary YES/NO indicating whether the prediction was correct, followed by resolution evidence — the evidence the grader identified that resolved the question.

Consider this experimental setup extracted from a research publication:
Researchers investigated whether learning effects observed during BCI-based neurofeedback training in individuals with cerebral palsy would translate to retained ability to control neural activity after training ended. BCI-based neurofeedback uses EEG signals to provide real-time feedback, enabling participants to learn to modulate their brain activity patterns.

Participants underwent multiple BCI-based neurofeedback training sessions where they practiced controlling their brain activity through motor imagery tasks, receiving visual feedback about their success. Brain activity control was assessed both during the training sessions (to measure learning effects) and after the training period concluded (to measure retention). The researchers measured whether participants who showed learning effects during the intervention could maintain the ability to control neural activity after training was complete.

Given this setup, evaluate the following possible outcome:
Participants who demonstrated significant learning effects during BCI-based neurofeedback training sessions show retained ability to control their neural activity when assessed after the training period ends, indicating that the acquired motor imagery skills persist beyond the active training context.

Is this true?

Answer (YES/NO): NO